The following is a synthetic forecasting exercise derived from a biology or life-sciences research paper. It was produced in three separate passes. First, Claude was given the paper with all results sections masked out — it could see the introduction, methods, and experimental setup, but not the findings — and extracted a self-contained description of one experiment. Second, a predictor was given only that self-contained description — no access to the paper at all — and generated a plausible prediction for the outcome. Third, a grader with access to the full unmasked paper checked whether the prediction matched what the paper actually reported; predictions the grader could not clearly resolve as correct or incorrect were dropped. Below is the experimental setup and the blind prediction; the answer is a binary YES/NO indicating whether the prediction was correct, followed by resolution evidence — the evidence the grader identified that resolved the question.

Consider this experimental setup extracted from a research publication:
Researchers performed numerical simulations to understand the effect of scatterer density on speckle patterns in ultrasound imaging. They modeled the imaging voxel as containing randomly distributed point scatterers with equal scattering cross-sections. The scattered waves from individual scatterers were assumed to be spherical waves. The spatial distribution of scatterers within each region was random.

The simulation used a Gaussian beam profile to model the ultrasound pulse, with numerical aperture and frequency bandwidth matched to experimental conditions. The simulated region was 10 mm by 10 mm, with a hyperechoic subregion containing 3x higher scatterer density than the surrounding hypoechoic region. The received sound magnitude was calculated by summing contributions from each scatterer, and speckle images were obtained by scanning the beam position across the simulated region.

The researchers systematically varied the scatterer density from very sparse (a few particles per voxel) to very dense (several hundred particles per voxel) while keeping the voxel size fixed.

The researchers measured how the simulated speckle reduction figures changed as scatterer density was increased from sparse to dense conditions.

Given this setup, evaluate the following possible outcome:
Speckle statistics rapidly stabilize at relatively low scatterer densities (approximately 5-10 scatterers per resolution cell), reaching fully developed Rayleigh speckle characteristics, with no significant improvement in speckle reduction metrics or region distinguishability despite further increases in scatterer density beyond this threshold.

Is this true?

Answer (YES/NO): NO